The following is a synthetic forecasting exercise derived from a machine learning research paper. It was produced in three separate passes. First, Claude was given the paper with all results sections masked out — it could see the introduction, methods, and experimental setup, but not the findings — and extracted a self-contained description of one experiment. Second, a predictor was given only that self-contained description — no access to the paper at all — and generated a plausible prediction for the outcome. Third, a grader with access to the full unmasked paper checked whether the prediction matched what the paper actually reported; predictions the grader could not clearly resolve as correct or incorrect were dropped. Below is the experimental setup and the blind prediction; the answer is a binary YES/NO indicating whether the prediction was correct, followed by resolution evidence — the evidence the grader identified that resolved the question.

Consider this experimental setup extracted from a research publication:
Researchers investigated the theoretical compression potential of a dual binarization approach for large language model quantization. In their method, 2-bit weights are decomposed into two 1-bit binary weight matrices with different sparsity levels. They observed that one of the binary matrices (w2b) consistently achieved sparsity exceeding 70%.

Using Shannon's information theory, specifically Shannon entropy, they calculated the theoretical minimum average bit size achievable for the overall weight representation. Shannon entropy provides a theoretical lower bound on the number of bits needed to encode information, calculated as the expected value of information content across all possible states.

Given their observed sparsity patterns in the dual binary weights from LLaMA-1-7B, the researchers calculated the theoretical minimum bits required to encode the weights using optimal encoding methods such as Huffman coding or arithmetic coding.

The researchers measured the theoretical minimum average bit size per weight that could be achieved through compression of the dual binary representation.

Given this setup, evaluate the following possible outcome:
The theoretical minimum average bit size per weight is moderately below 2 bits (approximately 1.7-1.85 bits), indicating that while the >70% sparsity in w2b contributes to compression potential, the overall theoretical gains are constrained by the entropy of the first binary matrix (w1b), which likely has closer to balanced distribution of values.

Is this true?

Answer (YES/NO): NO